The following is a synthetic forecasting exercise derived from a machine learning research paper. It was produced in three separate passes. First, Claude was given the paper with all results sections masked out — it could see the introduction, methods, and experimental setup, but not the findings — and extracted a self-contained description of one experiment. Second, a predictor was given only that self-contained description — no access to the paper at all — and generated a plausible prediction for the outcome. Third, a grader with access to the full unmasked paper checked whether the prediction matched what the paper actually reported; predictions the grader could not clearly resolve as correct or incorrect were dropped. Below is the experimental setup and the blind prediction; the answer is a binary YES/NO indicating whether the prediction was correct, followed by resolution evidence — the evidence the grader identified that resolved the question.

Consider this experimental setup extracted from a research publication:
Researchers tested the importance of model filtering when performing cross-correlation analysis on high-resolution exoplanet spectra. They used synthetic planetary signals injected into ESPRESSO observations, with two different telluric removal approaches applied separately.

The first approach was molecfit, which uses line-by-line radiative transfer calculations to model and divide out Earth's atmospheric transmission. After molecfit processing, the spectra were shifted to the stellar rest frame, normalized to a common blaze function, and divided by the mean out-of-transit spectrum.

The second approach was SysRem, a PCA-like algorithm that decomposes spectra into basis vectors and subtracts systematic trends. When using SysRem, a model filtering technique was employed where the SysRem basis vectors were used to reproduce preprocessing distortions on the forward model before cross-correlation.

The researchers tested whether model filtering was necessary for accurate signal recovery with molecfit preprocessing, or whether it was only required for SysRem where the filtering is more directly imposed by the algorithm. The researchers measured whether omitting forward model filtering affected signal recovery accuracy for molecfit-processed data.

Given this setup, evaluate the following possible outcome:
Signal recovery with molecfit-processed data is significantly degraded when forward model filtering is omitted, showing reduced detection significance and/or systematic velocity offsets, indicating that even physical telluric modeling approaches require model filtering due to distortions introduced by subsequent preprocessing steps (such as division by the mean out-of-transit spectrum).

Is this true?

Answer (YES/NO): YES